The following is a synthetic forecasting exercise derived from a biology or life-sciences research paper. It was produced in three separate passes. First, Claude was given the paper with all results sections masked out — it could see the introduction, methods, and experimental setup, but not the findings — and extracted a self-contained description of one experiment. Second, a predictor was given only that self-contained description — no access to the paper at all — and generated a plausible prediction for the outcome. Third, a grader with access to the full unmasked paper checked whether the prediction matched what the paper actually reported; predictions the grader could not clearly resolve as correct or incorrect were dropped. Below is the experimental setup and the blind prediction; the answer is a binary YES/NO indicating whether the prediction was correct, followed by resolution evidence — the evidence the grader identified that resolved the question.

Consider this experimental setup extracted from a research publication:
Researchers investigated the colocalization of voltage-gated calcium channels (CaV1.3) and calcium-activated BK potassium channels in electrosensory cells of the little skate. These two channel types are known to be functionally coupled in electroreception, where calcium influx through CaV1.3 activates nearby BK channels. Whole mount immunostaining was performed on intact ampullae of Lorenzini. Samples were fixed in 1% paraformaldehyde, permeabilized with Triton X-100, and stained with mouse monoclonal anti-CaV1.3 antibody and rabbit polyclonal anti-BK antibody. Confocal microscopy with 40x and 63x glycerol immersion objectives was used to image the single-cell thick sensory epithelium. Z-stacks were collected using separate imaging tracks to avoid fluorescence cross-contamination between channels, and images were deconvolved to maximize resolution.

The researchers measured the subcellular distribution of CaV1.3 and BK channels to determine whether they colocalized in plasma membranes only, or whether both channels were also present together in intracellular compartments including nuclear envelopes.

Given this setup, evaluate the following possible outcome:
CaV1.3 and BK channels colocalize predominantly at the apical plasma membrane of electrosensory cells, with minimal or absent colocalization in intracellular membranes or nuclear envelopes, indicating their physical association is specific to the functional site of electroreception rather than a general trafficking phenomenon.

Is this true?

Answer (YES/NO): NO